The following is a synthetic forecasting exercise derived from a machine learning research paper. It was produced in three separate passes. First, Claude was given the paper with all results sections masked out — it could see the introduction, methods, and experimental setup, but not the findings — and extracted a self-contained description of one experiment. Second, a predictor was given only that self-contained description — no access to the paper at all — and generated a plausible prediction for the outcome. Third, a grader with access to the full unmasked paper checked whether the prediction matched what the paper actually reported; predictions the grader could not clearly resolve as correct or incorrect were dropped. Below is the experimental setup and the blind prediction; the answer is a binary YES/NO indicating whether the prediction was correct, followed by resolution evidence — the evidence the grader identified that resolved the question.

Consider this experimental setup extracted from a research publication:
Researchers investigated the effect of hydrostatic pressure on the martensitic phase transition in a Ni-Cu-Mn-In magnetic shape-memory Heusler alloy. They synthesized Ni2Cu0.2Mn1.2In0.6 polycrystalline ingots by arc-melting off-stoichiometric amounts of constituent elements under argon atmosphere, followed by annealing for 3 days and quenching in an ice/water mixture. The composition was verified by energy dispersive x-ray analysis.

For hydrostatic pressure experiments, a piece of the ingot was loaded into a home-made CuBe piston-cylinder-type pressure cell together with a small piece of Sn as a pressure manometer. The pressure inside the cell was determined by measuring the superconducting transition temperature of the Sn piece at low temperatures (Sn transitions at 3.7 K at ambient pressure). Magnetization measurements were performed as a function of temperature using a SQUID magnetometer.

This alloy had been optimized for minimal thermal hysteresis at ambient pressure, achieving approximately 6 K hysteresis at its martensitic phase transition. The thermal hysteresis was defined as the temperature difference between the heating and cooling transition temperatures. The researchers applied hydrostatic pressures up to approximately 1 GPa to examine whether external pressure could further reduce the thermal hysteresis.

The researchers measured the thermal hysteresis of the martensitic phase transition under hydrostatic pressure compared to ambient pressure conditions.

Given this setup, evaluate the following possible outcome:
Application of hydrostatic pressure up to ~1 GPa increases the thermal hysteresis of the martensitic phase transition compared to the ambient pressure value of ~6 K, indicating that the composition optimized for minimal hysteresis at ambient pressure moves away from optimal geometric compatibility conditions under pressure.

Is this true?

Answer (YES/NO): NO